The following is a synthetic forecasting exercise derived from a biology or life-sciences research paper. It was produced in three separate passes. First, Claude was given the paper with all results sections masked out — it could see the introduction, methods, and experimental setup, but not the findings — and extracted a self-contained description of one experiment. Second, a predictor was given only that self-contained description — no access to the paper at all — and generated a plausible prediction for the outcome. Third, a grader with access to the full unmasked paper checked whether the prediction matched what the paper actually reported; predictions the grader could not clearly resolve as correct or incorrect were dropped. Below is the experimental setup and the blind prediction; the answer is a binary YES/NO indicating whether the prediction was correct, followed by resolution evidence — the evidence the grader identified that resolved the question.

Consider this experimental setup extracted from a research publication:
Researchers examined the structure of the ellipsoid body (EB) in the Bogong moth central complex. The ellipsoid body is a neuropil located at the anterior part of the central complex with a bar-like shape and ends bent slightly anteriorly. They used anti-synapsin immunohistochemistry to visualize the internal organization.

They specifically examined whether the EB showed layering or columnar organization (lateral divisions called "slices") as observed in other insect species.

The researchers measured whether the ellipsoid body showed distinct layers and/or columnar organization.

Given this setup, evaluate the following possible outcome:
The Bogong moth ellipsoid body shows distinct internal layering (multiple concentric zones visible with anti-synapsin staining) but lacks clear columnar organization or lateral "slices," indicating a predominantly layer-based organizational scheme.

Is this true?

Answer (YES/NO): NO